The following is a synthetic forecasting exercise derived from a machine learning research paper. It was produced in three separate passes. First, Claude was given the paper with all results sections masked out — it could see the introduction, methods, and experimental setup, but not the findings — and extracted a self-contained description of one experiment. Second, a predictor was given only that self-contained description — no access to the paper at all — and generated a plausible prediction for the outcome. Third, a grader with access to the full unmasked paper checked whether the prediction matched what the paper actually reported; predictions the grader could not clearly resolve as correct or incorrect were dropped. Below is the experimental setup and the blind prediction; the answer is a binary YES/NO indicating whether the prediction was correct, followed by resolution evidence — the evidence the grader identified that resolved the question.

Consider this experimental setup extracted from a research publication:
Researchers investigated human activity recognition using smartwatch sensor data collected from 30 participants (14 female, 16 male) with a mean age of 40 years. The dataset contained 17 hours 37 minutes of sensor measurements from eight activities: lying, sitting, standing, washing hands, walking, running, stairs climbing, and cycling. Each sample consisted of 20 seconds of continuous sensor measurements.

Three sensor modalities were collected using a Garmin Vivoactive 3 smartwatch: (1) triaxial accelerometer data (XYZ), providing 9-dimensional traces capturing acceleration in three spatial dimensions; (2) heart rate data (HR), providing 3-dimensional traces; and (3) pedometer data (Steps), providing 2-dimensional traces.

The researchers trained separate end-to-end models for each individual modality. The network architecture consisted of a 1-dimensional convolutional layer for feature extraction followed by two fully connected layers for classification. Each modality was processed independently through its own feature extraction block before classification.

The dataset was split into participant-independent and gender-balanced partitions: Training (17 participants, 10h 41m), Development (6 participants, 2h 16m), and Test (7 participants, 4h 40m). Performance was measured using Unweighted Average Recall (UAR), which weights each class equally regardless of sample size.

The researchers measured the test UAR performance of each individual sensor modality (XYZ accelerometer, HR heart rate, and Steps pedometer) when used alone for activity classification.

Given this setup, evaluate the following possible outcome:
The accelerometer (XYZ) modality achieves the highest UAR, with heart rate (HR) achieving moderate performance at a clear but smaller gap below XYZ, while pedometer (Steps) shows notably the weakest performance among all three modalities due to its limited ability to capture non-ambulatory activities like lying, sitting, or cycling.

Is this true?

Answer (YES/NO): NO